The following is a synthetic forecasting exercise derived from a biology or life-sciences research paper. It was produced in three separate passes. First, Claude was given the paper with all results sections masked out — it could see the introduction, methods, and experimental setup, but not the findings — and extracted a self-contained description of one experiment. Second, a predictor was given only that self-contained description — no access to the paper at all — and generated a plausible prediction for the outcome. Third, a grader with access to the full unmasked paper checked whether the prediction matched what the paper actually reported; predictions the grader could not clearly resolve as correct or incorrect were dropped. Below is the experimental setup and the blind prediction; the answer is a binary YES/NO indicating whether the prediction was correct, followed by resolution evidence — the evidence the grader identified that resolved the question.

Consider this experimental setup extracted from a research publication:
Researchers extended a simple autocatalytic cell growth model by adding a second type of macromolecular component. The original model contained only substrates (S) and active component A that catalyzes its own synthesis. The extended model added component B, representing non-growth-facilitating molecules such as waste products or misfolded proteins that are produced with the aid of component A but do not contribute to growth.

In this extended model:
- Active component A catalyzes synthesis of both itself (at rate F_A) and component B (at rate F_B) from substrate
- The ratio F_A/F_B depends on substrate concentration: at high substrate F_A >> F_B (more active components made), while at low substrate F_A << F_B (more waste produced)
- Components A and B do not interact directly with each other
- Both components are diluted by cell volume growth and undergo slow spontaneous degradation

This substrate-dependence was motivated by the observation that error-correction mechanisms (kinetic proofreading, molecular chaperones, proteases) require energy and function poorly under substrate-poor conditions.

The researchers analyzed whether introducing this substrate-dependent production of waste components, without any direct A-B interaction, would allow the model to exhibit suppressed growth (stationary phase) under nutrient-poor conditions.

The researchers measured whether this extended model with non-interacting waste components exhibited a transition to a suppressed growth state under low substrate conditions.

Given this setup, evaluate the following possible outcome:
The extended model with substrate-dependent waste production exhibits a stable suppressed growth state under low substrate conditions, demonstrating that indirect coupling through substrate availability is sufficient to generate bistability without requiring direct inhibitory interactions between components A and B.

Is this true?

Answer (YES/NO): NO